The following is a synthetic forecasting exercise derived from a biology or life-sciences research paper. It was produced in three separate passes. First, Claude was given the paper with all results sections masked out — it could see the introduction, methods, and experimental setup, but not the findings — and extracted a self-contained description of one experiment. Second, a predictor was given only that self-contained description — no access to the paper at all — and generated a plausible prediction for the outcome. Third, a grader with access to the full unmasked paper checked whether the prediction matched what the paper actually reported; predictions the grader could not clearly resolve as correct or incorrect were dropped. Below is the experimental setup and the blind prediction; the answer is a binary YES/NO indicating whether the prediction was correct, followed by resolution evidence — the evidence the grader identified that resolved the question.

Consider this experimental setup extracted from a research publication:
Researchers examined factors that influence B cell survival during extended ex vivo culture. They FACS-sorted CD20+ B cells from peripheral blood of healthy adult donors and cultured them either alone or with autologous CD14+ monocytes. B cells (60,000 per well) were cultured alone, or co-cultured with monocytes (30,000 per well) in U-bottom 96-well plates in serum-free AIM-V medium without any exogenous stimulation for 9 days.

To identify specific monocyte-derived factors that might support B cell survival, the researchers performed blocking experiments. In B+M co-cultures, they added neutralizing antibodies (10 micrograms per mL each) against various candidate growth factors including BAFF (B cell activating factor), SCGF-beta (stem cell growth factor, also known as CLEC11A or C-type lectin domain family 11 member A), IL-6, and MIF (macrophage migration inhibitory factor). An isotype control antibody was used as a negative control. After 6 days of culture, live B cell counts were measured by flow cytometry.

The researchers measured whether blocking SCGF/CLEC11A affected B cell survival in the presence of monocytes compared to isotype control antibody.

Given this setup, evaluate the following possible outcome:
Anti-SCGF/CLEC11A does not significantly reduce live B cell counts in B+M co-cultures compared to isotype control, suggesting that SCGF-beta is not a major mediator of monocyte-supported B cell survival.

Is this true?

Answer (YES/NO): NO